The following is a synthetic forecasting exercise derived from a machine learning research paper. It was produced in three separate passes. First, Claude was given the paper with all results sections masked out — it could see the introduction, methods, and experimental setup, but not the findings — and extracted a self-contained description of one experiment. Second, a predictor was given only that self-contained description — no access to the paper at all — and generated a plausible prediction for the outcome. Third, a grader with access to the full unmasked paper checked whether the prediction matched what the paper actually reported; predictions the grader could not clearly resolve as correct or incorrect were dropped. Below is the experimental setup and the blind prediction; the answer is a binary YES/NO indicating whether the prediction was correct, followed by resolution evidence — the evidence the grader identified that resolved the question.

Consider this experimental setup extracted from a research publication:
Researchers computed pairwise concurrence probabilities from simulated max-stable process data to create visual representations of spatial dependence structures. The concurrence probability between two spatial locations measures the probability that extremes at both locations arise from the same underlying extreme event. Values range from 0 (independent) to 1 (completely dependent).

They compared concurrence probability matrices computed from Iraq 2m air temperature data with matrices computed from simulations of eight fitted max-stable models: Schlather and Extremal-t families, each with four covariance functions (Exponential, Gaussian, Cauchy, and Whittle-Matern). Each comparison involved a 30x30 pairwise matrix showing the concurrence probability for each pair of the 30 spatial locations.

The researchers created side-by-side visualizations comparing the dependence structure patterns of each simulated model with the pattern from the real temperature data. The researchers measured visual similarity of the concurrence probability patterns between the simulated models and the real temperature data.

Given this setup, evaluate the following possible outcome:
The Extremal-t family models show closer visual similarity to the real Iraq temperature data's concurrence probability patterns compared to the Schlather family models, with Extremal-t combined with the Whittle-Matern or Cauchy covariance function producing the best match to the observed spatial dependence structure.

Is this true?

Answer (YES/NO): NO